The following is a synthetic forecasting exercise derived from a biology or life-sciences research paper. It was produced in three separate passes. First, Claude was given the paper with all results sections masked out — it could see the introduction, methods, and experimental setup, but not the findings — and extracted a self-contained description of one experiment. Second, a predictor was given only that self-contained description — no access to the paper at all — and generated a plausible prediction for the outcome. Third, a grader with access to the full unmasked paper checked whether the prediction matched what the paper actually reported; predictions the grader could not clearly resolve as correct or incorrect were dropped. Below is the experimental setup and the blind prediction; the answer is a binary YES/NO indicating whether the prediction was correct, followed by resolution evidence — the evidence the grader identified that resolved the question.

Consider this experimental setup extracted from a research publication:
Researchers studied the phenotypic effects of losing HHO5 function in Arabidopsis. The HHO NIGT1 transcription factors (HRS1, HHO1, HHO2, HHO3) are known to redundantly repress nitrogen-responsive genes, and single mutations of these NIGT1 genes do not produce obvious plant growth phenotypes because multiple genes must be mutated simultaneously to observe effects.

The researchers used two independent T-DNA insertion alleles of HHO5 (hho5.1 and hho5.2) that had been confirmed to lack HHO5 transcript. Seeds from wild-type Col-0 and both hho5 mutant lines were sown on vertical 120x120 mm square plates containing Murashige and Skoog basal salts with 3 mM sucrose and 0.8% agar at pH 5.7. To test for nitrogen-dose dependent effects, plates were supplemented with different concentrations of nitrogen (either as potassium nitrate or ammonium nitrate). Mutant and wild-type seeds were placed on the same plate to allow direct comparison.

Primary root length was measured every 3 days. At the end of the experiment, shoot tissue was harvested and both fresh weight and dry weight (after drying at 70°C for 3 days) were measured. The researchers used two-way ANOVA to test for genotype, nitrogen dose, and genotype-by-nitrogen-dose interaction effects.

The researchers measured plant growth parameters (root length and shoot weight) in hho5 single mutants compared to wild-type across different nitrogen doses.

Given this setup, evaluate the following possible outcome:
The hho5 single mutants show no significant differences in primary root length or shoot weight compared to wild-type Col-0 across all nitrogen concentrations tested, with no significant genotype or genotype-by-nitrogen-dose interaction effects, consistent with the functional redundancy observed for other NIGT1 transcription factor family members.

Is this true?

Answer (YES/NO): NO